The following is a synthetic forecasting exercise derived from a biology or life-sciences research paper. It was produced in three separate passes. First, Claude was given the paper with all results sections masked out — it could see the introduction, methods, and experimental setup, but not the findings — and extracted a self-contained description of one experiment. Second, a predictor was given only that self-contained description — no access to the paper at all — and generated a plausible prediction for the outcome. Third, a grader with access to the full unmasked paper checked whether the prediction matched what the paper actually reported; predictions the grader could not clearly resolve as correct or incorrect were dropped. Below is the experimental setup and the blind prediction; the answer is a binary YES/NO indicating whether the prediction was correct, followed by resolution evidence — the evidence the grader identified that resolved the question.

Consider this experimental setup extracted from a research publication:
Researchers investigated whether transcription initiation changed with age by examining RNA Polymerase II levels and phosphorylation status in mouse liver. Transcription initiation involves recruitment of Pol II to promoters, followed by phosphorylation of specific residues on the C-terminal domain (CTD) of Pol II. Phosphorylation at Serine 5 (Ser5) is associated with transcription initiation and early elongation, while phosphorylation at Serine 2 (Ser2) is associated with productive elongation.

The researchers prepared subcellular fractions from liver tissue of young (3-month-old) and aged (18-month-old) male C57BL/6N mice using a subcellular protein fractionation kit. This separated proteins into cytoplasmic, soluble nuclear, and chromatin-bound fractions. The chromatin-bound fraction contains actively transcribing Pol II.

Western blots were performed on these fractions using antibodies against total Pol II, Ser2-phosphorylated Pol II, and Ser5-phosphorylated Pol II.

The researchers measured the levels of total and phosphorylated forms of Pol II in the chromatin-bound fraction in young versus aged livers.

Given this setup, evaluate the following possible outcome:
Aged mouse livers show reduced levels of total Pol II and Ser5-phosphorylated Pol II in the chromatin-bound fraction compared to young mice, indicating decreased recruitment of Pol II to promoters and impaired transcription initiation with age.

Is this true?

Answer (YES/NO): NO